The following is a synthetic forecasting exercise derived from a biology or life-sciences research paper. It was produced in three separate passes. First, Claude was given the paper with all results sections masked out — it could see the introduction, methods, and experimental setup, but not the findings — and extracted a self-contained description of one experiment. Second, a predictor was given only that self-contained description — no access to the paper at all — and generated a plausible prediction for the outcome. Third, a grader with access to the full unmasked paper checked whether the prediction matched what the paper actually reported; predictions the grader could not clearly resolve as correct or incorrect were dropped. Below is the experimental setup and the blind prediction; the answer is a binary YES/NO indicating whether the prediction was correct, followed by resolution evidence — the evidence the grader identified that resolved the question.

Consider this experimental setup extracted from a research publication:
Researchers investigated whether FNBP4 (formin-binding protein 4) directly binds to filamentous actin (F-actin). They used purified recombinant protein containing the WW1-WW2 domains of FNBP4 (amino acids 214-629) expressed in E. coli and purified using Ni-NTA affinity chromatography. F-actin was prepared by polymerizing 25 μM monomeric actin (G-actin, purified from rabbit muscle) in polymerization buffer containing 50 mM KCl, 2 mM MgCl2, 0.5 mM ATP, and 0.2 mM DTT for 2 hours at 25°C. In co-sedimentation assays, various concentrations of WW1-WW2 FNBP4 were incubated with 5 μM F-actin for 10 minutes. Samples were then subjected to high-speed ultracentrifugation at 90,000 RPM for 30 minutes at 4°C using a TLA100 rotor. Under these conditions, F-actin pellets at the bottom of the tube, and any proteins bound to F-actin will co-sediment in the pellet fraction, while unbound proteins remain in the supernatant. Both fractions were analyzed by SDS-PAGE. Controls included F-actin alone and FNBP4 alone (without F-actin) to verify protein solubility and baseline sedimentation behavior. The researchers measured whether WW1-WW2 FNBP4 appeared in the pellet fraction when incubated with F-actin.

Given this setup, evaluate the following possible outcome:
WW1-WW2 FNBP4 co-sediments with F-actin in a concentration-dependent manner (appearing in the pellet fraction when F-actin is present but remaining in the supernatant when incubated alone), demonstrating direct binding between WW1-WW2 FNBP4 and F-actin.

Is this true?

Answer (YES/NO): NO